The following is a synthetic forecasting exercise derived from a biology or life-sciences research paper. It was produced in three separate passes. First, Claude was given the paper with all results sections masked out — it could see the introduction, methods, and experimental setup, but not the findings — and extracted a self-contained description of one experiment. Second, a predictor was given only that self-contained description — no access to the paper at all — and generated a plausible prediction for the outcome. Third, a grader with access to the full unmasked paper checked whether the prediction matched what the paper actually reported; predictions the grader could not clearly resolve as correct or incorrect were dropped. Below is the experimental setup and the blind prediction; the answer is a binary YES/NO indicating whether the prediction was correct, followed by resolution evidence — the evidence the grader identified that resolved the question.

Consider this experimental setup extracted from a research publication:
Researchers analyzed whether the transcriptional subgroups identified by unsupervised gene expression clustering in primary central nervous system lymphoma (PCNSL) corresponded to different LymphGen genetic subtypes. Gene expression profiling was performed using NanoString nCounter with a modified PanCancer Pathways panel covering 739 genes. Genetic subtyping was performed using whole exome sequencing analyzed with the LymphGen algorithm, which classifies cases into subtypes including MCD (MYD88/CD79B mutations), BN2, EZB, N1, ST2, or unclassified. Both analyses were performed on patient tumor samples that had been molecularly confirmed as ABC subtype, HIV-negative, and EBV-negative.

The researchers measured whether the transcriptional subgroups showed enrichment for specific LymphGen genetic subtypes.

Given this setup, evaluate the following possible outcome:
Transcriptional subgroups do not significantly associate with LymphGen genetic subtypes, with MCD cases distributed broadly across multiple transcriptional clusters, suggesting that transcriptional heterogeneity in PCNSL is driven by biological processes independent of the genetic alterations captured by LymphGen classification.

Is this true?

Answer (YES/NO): YES